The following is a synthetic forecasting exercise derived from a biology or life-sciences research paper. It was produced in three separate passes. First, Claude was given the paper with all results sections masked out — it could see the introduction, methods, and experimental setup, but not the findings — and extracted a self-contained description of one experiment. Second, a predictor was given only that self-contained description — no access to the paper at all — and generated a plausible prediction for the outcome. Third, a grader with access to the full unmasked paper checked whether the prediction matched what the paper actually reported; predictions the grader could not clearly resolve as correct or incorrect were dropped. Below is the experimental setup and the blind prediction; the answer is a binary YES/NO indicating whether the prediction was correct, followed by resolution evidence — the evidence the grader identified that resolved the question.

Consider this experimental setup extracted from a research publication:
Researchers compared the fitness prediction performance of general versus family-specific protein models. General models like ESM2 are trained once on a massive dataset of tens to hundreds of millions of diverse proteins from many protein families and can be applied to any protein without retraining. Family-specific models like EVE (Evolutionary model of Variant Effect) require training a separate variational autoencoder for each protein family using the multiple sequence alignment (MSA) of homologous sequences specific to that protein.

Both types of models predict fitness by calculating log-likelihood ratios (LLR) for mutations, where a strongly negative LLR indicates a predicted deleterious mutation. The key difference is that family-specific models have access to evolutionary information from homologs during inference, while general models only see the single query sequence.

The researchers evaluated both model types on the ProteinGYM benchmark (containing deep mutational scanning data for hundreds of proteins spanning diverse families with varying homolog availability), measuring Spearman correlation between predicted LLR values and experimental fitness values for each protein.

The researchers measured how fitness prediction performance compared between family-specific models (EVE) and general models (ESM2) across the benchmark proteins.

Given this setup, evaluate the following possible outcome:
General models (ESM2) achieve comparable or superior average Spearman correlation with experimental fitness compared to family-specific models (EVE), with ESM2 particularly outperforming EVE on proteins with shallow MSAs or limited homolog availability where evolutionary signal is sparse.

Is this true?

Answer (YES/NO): NO